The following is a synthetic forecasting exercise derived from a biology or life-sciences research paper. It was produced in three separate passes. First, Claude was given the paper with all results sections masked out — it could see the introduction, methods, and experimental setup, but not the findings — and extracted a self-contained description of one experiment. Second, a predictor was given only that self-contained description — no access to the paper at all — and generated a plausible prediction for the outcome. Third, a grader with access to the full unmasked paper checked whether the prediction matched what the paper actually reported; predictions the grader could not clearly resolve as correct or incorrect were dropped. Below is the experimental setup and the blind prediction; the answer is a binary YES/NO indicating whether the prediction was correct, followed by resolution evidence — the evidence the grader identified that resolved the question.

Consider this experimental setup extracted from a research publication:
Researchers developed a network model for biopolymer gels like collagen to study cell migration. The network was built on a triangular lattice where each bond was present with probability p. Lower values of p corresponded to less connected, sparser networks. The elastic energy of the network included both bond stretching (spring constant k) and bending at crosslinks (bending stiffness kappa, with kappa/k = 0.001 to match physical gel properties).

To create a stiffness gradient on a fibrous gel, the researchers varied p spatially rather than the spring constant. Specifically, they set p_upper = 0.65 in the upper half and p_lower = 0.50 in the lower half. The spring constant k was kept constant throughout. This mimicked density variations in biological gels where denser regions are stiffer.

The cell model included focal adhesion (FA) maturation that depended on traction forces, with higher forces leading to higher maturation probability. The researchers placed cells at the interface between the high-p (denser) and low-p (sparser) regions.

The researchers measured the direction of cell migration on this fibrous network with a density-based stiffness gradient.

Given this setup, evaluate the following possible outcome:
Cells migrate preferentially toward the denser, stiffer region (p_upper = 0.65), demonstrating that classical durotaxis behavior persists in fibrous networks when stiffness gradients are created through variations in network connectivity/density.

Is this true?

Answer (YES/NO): YES